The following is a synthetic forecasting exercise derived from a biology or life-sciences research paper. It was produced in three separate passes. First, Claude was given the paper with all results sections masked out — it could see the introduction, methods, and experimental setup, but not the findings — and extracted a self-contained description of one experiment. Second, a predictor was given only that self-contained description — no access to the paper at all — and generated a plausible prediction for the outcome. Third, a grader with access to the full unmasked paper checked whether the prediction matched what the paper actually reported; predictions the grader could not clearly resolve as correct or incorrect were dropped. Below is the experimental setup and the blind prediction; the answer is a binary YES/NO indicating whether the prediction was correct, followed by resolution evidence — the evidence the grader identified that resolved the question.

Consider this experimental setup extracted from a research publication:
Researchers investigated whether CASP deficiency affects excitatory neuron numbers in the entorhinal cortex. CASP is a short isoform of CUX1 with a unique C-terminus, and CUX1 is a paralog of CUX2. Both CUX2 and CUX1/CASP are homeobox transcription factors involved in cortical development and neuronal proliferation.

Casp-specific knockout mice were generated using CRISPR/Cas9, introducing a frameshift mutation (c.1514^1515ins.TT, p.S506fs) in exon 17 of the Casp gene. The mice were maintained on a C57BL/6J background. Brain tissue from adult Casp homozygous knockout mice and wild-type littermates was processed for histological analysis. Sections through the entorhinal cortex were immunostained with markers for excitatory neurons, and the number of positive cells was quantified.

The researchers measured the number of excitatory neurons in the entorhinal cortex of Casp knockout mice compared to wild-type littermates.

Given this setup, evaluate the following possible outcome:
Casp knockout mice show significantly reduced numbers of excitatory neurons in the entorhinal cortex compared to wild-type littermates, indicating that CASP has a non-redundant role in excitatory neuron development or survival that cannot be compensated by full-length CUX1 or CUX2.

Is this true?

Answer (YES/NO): NO